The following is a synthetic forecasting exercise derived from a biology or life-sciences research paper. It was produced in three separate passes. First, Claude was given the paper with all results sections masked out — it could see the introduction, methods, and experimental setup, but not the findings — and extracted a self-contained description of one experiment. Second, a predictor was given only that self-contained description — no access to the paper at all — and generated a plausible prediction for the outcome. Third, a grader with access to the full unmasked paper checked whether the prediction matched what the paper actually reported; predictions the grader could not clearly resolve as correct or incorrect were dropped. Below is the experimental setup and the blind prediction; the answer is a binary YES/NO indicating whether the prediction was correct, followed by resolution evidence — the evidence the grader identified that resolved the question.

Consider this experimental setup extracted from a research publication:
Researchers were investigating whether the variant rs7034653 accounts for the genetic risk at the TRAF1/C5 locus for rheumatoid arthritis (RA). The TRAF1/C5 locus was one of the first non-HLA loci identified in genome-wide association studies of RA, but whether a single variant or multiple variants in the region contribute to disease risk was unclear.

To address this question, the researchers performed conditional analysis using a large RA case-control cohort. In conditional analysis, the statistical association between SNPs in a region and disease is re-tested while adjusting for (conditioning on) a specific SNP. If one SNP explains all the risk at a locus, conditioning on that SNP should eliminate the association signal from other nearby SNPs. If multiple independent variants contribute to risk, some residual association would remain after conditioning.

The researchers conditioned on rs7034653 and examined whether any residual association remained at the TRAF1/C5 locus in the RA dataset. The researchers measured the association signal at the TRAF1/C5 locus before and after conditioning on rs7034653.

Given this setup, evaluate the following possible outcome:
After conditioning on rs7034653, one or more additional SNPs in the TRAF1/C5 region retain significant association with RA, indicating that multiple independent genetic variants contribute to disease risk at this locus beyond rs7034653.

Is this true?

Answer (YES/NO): NO